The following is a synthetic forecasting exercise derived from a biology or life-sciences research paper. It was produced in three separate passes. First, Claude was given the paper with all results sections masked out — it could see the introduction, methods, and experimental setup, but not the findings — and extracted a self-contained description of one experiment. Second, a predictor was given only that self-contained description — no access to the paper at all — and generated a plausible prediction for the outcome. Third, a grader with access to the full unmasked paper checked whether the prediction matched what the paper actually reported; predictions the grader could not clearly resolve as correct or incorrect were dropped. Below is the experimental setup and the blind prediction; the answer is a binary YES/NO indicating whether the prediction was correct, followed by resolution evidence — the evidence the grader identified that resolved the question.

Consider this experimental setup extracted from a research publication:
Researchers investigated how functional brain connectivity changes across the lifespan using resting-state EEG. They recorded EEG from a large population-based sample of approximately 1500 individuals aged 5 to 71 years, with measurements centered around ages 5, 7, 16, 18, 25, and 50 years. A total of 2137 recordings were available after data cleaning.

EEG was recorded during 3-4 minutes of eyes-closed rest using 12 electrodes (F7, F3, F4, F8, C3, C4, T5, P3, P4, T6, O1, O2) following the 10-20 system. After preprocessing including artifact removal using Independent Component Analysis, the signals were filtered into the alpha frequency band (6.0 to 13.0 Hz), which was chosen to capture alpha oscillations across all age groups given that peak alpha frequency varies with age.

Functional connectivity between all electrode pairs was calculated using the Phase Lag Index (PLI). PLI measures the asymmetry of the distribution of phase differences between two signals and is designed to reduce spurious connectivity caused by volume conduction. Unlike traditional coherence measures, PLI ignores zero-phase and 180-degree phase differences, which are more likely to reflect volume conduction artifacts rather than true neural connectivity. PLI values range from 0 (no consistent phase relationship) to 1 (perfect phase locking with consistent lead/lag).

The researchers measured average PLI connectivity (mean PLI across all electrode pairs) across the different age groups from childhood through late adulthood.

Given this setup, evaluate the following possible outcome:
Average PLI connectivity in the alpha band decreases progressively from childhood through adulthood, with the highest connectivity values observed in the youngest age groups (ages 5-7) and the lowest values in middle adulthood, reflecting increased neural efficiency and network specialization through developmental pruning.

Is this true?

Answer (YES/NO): NO